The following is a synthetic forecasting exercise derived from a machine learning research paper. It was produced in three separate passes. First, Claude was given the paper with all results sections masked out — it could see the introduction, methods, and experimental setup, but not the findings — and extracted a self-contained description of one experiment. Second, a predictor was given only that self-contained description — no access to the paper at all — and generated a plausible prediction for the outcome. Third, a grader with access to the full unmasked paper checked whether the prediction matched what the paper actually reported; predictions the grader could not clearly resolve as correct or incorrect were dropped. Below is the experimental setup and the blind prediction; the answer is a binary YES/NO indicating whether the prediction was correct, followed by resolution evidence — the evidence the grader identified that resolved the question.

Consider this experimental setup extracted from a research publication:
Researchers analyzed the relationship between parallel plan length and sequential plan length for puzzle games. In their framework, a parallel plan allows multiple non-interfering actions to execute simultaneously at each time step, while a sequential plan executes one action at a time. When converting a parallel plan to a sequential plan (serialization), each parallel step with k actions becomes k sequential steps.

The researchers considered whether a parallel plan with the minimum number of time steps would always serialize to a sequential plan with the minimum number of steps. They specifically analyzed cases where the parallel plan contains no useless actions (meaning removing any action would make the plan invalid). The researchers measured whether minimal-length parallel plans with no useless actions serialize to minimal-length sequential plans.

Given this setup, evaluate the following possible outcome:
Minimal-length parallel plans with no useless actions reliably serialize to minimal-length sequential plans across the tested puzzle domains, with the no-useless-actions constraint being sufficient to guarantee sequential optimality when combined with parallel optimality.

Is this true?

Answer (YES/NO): NO